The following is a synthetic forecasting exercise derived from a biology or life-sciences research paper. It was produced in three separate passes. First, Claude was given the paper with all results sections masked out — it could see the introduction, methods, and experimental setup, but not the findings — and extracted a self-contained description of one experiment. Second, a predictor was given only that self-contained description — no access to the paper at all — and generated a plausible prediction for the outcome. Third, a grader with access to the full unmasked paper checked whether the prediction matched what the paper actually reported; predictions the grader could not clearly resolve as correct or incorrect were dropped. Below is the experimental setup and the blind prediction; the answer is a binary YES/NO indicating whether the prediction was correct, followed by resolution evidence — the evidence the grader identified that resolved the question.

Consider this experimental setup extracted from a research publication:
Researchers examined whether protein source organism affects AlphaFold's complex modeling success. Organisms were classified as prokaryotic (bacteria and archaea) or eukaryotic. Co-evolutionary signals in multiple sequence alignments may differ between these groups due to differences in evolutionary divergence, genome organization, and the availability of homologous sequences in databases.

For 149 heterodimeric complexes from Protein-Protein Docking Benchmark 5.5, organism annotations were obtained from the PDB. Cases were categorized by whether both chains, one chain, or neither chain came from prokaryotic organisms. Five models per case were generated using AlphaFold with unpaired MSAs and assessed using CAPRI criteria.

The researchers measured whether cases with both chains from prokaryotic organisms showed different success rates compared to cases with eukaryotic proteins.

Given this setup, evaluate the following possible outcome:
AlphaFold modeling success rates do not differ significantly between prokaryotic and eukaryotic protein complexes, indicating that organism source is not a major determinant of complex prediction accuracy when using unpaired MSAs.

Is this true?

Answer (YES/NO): YES